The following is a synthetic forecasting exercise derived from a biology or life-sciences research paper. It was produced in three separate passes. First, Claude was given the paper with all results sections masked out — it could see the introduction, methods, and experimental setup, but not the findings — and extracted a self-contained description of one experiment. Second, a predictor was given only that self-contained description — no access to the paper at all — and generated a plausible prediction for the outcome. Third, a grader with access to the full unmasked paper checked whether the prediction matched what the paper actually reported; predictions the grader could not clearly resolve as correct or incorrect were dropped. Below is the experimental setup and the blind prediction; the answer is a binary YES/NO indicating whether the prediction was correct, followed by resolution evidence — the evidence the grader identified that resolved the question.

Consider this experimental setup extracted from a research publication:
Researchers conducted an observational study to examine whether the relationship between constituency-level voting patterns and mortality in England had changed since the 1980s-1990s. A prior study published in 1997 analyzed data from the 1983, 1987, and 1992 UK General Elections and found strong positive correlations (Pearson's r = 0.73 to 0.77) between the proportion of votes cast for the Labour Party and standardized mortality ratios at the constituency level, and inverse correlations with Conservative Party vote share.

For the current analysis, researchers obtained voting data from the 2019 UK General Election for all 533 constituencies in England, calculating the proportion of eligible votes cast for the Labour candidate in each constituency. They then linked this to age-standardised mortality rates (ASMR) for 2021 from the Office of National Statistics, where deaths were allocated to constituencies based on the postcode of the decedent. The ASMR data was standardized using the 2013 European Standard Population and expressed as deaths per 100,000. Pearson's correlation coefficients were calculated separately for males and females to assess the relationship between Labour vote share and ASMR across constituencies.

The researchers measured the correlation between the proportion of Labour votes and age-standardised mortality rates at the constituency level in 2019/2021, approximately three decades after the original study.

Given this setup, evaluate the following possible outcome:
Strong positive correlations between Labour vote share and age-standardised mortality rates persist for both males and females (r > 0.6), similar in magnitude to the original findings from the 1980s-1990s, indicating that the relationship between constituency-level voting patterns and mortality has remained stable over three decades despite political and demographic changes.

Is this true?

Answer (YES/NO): YES